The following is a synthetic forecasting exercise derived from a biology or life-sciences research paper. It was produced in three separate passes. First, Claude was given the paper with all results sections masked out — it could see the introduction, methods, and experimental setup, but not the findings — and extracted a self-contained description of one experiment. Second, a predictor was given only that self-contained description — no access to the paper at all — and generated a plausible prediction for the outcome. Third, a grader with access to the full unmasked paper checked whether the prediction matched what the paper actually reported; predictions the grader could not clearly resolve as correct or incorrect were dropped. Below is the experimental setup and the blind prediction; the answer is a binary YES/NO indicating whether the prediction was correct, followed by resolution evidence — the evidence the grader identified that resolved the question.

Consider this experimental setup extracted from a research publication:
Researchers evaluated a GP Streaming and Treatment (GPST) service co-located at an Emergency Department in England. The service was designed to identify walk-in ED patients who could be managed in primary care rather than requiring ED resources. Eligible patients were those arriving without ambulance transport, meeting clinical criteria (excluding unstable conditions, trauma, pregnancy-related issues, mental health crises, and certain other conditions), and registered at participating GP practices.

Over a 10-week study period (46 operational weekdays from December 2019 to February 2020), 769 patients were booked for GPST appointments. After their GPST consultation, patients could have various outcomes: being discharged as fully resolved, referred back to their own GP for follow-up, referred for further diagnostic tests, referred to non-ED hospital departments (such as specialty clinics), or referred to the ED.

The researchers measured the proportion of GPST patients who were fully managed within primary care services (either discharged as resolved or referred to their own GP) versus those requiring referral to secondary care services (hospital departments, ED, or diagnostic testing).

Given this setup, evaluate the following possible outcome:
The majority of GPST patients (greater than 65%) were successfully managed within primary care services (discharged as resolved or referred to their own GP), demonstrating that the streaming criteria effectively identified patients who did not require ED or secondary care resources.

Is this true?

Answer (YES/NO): NO